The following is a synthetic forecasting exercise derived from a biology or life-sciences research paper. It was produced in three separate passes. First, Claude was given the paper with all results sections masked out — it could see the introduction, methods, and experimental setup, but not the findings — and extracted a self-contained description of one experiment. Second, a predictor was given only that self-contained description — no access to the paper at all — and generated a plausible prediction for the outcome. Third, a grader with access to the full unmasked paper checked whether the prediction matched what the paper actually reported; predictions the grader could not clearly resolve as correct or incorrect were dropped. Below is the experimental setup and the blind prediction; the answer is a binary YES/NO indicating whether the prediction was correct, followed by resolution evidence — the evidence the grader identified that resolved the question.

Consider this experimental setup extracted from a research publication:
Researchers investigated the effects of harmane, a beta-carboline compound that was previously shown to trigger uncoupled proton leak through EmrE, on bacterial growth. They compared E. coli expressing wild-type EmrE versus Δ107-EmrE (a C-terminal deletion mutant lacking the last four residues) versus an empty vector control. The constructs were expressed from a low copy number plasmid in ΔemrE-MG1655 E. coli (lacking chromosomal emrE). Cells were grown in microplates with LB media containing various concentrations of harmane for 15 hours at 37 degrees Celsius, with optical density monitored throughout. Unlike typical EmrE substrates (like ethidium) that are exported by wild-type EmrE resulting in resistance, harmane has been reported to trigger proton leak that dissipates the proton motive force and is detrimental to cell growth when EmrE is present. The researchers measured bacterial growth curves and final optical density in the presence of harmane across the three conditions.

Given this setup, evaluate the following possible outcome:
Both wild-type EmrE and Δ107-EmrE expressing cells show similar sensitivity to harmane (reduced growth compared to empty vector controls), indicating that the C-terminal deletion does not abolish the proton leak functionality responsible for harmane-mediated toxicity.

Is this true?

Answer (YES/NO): YES